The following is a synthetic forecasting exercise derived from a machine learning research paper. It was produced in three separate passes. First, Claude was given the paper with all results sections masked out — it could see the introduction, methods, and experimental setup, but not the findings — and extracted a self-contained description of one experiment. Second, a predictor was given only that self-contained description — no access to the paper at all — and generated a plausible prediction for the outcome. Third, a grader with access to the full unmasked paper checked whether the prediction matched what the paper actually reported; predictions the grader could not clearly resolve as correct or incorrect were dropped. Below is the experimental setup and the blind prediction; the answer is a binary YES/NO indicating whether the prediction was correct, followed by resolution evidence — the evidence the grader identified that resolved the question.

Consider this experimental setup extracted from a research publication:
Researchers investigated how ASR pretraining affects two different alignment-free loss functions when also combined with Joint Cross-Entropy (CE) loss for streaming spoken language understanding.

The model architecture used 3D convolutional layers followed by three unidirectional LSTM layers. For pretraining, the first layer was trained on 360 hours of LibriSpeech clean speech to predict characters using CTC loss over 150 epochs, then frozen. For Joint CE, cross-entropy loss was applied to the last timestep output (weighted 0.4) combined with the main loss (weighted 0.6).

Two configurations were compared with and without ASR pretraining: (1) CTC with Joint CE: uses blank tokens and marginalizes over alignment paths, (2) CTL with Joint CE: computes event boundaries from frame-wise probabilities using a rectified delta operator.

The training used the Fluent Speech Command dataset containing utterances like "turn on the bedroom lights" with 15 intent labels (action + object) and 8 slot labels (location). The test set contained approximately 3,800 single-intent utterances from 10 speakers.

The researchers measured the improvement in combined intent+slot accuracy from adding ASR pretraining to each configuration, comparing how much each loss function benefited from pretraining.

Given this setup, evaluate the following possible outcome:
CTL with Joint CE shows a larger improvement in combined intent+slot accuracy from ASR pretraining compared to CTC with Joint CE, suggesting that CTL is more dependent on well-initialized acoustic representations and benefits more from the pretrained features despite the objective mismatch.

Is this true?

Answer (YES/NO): YES